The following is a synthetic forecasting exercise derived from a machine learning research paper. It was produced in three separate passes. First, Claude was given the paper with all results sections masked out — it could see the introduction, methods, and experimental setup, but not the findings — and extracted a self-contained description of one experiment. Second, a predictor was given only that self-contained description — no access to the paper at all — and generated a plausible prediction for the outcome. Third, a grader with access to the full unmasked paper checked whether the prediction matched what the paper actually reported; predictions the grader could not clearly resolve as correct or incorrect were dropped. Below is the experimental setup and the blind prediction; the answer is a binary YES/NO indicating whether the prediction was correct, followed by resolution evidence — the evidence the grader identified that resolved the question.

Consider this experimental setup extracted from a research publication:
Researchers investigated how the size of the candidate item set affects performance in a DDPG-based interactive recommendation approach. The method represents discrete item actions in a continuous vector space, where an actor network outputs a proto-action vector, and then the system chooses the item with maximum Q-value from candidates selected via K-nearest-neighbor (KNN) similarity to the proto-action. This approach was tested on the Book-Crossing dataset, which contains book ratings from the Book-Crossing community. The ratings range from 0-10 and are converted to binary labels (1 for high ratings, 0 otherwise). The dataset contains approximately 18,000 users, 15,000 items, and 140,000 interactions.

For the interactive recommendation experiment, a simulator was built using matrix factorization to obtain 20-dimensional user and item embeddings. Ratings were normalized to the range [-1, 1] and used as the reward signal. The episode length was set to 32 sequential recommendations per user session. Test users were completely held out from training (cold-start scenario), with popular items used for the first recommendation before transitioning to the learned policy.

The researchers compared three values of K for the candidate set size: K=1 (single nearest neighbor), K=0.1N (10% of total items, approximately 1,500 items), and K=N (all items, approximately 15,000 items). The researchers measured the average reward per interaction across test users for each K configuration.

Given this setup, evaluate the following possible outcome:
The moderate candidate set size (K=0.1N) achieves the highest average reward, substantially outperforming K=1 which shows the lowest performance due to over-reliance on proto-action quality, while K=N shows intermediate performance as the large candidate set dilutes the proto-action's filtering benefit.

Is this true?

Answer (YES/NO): NO